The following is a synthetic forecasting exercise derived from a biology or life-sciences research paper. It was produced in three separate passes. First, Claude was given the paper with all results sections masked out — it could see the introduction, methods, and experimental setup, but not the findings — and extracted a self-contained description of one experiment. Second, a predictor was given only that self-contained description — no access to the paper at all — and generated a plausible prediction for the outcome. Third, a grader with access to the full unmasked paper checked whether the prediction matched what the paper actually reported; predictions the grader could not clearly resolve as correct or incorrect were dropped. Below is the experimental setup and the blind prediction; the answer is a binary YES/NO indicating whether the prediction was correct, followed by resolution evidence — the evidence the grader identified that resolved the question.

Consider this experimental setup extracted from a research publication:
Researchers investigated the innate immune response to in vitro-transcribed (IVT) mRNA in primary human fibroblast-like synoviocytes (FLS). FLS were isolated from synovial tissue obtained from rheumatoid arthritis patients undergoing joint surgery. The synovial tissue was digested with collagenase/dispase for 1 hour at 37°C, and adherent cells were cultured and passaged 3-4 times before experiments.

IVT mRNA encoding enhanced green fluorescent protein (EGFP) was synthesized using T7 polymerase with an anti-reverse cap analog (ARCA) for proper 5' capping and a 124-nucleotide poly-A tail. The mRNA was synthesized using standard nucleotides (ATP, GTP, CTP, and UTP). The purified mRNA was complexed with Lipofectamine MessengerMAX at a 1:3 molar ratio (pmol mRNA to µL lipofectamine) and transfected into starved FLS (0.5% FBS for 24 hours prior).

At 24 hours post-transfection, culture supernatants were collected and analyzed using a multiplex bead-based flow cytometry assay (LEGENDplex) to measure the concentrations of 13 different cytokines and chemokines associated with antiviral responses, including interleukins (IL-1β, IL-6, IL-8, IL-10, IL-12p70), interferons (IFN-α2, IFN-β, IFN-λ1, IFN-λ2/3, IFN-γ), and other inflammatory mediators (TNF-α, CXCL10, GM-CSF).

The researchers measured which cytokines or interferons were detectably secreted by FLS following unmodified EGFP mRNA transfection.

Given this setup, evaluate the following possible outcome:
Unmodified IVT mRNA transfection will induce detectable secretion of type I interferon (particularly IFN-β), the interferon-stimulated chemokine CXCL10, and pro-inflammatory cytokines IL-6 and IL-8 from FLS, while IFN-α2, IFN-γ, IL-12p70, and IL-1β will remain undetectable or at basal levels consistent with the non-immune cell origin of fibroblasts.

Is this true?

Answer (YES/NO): NO